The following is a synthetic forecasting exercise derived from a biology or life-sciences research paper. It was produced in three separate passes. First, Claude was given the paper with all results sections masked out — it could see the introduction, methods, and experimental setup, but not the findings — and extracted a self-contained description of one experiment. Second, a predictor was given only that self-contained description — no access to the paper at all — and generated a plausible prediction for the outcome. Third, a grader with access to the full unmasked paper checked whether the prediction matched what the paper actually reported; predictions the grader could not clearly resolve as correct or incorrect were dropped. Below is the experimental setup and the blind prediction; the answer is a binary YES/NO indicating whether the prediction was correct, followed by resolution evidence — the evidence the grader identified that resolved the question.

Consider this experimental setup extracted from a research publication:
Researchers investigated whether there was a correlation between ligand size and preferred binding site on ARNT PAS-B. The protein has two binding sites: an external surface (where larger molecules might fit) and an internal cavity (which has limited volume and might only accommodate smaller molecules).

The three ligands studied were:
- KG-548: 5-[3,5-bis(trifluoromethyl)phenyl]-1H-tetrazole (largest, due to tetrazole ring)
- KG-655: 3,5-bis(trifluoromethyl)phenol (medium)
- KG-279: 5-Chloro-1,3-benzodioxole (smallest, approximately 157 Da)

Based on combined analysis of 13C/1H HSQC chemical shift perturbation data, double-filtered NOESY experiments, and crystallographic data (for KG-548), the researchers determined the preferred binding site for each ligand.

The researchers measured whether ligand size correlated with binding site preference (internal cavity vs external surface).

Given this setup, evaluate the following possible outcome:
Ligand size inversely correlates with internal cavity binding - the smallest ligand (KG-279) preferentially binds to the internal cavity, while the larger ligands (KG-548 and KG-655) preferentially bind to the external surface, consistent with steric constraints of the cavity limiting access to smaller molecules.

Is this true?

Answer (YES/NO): NO